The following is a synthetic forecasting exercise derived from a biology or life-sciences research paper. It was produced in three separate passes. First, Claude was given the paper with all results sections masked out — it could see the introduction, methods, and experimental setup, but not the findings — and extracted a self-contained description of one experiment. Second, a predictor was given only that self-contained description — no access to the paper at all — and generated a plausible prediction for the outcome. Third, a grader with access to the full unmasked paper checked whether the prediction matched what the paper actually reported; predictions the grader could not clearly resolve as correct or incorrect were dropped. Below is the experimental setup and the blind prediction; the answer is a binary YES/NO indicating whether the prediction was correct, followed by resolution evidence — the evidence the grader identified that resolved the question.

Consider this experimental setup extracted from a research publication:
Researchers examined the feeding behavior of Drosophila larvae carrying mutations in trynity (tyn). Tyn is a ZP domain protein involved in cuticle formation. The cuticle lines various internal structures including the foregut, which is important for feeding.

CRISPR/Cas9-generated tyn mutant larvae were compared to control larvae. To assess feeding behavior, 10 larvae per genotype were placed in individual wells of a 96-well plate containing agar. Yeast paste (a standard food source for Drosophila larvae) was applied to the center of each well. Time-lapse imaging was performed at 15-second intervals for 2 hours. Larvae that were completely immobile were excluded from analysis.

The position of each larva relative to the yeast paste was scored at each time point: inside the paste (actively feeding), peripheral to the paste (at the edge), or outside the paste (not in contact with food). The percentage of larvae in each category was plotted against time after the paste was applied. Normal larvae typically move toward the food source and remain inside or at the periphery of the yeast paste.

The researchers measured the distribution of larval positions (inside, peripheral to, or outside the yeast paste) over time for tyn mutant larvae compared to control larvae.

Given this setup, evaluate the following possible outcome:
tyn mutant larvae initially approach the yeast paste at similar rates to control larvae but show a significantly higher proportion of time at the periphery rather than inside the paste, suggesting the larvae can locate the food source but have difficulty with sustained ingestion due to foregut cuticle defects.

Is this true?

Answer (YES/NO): NO